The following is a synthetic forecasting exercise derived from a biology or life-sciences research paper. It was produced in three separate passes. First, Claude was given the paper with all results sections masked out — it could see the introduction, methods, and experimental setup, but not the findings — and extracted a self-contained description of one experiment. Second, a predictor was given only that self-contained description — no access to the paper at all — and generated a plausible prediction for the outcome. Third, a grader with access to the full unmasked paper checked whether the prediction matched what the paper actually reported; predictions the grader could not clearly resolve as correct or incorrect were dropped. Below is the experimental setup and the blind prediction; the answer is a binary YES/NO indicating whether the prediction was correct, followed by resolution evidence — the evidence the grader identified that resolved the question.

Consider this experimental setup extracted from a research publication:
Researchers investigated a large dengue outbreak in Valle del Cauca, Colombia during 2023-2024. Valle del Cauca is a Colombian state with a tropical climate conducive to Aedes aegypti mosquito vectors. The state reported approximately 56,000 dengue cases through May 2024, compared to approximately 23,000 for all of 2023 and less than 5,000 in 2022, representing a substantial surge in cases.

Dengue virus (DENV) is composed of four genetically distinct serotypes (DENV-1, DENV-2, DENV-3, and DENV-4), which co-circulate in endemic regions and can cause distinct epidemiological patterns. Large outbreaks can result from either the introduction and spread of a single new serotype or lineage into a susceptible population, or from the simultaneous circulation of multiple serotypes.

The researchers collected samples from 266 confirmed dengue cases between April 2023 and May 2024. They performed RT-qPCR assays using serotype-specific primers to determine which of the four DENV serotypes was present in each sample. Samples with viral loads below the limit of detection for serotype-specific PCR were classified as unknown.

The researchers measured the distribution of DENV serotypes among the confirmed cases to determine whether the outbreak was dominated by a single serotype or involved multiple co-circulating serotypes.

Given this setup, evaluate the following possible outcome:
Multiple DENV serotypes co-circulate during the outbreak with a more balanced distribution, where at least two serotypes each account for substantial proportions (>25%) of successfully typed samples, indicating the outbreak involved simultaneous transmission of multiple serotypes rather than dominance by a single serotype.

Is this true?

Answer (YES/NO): YES